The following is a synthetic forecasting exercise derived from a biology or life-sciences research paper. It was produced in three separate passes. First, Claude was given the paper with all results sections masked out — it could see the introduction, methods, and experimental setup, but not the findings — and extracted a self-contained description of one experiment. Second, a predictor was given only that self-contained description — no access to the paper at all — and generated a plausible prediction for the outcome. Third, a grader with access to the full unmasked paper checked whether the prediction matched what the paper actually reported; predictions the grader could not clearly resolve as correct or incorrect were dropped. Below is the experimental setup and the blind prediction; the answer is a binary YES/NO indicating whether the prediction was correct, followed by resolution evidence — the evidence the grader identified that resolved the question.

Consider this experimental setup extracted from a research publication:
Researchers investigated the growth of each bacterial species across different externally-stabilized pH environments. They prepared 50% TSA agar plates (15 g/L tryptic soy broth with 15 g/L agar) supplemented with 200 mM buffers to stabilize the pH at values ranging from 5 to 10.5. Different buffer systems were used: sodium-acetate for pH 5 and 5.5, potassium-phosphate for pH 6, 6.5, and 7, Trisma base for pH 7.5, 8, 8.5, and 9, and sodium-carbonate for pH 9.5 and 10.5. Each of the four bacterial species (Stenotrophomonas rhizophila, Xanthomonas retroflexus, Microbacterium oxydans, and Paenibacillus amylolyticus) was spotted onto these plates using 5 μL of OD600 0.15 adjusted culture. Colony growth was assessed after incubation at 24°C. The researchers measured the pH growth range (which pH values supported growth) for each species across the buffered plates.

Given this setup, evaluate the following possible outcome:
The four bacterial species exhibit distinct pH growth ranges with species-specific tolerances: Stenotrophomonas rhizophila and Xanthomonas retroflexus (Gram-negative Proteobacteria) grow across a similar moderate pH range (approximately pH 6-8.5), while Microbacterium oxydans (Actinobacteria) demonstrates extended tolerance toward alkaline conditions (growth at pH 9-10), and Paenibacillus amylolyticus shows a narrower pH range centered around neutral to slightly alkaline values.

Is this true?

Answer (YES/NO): NO